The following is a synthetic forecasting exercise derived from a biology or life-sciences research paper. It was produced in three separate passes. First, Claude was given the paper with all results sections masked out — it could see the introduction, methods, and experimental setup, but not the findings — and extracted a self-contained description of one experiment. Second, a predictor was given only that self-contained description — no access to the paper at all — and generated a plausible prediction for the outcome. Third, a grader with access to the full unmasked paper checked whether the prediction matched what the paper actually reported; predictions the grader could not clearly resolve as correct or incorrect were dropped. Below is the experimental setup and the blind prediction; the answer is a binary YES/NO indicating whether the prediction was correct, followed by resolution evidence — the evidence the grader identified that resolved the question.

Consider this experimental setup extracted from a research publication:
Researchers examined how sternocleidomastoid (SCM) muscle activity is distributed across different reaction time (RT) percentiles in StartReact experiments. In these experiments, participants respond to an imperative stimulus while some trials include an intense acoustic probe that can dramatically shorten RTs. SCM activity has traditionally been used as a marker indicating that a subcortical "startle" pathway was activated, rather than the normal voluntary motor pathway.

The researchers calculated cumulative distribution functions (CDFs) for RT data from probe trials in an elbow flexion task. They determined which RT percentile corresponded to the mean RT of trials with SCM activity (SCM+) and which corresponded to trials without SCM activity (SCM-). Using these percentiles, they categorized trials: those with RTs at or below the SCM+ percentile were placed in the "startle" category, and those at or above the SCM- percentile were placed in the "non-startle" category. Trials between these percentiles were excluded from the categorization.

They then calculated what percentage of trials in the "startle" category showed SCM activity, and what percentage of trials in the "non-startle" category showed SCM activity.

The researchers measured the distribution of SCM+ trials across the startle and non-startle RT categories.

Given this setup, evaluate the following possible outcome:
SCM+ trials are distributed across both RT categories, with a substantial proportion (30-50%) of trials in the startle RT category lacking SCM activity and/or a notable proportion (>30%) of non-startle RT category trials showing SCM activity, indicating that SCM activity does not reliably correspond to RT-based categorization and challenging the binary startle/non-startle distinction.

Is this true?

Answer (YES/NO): YES